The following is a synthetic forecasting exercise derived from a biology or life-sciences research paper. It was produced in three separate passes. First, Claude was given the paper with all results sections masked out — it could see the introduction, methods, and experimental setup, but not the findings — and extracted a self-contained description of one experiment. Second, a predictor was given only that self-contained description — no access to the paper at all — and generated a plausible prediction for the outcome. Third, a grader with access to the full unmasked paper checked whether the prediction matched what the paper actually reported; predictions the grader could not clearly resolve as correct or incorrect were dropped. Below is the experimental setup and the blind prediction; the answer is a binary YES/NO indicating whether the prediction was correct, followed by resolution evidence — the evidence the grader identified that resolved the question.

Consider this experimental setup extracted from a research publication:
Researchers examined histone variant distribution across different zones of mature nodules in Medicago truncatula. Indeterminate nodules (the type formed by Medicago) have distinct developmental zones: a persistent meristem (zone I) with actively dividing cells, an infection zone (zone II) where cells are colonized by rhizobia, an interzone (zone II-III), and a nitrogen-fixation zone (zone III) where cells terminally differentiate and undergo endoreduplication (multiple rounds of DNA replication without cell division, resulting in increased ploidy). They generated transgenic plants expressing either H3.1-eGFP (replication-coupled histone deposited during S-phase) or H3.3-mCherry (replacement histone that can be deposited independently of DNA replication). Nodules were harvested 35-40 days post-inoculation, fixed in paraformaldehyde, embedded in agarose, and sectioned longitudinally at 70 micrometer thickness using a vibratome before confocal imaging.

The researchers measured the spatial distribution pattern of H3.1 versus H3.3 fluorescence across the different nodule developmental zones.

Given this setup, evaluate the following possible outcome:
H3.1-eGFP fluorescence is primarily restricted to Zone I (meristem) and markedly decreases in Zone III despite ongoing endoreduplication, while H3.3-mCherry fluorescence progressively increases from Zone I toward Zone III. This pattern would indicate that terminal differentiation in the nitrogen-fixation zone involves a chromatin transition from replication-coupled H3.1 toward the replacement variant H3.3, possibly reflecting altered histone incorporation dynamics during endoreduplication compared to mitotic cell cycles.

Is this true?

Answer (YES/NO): NO